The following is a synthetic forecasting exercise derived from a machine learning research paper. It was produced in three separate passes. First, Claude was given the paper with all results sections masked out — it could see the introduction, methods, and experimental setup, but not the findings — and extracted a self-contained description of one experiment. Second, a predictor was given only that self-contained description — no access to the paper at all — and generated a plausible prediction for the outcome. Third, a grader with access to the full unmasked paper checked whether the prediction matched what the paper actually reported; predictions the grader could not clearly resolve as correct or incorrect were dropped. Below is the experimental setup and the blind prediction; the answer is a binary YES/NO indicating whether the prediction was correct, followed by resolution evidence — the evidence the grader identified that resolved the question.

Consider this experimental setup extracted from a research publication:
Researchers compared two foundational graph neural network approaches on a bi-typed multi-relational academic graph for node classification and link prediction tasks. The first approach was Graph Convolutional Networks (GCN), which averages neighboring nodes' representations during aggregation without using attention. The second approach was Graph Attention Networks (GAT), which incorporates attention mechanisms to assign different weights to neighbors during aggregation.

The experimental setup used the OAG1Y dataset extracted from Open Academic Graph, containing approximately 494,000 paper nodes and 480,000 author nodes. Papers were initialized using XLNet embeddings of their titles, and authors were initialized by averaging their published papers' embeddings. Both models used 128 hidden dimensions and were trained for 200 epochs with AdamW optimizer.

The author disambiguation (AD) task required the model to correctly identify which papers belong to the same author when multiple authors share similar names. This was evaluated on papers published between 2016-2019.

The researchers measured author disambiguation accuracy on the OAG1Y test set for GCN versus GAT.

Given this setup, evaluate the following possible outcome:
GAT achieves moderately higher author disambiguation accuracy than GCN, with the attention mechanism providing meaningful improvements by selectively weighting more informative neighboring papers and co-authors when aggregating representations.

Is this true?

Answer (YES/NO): YES